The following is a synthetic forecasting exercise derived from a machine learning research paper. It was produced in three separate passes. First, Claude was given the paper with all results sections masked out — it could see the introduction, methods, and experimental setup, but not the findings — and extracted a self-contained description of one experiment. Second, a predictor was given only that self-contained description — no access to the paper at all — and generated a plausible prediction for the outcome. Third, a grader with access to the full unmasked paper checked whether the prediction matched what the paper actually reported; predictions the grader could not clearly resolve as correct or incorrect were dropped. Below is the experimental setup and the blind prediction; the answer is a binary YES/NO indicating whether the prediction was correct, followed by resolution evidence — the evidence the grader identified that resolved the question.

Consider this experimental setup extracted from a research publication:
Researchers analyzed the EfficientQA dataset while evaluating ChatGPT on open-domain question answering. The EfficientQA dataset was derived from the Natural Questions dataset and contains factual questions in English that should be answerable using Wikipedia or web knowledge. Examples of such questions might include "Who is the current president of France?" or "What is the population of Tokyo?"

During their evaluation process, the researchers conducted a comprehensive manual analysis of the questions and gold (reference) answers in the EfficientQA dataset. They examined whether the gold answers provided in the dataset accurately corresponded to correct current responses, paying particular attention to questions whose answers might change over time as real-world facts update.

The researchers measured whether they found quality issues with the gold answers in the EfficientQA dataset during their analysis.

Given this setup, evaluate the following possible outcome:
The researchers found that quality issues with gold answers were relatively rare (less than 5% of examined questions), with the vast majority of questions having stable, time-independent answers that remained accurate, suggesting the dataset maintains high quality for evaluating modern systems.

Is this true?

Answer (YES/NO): NO